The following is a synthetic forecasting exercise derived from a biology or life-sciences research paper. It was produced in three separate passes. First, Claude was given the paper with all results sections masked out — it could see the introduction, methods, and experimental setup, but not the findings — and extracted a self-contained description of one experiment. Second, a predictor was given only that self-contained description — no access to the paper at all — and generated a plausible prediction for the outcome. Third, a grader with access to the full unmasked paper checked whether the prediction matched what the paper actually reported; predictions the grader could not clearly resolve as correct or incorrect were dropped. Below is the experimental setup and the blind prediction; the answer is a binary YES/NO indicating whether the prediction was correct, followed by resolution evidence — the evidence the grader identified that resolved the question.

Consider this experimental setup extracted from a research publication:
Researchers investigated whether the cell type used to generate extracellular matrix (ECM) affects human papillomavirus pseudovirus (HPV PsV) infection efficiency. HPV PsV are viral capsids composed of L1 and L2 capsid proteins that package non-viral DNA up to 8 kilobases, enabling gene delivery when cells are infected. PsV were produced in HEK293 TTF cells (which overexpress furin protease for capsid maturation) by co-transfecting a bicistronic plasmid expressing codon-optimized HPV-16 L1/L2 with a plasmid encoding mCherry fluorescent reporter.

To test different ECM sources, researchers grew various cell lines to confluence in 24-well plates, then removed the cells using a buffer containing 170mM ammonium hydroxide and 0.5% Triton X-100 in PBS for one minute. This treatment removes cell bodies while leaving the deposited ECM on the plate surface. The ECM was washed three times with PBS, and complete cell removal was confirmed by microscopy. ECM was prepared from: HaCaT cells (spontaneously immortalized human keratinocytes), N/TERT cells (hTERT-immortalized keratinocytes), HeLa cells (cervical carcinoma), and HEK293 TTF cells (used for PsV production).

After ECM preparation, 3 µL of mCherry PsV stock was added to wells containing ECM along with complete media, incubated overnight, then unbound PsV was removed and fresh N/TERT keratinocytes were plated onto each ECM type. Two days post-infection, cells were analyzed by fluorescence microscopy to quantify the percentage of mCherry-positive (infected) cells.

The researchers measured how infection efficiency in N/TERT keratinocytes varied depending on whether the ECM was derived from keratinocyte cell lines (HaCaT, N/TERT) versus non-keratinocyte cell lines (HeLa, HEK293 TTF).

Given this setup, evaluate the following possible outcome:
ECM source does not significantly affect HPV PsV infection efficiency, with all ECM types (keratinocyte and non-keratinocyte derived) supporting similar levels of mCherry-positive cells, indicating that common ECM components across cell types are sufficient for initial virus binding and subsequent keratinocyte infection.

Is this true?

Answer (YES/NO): NO